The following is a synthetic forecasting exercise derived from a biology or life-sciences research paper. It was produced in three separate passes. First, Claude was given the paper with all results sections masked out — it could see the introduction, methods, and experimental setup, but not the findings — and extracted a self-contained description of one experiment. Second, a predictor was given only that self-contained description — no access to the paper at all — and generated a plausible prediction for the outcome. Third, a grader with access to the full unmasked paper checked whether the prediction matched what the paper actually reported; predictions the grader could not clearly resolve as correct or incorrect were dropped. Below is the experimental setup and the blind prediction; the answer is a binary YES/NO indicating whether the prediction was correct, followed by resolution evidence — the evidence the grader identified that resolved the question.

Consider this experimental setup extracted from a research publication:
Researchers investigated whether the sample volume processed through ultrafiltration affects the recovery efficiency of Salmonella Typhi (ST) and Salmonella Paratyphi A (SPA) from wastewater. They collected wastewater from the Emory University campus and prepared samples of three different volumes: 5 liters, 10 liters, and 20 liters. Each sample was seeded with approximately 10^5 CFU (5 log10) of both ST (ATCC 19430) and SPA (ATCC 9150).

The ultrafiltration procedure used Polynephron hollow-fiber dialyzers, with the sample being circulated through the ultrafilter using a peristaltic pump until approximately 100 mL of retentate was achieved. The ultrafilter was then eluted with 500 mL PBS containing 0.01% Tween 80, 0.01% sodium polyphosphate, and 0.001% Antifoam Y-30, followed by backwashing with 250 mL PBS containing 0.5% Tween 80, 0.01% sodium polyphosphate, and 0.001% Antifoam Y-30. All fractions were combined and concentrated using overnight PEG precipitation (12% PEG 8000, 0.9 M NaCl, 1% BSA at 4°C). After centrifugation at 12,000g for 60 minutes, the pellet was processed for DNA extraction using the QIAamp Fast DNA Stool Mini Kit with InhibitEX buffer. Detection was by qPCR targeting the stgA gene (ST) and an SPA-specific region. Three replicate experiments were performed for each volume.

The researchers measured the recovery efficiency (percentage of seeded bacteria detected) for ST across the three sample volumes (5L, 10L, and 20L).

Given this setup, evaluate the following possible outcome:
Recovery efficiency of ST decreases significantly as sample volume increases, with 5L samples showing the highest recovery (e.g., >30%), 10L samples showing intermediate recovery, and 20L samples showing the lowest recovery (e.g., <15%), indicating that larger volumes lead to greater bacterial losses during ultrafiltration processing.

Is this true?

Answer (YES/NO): NO